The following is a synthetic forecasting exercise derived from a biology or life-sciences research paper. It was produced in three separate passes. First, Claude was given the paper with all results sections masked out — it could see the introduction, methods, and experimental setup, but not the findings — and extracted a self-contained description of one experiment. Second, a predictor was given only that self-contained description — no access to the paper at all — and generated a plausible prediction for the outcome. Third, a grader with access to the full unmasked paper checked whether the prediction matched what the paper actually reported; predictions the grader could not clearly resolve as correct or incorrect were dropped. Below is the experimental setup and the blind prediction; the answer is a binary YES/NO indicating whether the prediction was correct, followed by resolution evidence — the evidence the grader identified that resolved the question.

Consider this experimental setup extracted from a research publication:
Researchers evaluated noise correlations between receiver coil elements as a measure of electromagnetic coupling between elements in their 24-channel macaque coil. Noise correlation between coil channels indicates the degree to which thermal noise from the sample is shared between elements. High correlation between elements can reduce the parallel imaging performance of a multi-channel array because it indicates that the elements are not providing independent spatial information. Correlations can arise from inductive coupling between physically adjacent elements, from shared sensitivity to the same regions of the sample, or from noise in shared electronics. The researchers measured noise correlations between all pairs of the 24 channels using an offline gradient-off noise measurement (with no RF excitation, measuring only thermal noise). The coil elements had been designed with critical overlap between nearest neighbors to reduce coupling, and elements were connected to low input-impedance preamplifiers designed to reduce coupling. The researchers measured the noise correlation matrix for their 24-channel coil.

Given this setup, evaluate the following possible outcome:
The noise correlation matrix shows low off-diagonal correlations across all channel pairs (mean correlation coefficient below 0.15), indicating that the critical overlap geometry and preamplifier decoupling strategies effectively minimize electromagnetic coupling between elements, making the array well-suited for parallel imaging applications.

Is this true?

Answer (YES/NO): NO